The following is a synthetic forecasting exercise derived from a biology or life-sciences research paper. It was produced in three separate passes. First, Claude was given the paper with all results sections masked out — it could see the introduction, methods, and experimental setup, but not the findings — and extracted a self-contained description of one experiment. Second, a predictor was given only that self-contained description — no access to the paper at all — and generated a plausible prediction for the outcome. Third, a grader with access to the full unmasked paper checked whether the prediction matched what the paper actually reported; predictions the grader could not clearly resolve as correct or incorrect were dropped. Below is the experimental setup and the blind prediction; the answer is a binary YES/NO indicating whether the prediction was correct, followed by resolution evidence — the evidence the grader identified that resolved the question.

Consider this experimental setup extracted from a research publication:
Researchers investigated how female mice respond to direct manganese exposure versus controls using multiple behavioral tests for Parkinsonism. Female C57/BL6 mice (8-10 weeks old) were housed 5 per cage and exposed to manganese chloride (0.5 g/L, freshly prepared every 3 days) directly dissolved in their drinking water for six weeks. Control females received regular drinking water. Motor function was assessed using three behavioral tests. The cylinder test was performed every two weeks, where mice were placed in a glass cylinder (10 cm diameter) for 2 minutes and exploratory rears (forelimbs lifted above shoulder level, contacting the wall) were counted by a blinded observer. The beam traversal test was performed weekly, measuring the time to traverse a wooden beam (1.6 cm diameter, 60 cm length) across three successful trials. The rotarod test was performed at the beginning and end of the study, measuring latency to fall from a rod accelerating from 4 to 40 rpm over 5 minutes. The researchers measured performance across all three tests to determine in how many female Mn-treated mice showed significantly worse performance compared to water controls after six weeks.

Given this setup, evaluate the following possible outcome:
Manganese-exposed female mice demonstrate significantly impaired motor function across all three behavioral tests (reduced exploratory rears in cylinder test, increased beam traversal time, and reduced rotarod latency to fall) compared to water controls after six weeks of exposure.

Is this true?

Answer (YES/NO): NO